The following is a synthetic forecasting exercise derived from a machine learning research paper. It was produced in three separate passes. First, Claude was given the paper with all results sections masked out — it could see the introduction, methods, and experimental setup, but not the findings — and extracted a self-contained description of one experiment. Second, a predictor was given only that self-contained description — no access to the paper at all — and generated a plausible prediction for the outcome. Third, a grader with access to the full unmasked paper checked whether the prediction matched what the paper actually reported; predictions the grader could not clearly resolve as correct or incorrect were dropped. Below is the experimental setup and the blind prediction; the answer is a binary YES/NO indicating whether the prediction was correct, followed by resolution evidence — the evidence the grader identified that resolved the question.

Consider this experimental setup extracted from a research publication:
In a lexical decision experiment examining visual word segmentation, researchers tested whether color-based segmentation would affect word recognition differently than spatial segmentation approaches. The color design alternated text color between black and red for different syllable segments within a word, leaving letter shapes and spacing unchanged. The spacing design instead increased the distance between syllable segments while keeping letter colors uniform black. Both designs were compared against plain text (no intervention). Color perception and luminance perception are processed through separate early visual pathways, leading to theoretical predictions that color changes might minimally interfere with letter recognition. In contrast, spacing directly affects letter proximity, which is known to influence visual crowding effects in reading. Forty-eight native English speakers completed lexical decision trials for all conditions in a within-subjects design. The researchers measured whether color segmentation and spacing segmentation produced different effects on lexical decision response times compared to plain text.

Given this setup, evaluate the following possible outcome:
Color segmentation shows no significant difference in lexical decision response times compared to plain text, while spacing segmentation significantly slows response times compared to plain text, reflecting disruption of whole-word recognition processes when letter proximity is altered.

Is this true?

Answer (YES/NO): NO